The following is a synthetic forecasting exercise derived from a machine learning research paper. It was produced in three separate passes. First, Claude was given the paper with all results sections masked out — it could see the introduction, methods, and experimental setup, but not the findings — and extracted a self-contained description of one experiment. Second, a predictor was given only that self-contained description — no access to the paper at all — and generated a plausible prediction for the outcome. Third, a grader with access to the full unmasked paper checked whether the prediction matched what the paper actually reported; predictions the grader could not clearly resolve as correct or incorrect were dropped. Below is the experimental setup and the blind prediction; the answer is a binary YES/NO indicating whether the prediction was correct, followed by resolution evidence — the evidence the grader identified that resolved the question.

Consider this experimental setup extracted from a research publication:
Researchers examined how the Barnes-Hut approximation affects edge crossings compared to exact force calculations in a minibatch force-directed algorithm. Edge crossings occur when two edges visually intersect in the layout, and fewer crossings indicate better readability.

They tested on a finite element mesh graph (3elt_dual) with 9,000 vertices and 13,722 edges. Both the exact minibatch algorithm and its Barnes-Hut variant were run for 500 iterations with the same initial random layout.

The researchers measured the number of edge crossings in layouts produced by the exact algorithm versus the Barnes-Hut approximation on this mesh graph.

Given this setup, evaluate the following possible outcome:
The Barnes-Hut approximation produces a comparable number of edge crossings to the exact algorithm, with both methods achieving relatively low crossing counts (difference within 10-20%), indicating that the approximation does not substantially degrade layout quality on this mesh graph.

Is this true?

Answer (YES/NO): NO